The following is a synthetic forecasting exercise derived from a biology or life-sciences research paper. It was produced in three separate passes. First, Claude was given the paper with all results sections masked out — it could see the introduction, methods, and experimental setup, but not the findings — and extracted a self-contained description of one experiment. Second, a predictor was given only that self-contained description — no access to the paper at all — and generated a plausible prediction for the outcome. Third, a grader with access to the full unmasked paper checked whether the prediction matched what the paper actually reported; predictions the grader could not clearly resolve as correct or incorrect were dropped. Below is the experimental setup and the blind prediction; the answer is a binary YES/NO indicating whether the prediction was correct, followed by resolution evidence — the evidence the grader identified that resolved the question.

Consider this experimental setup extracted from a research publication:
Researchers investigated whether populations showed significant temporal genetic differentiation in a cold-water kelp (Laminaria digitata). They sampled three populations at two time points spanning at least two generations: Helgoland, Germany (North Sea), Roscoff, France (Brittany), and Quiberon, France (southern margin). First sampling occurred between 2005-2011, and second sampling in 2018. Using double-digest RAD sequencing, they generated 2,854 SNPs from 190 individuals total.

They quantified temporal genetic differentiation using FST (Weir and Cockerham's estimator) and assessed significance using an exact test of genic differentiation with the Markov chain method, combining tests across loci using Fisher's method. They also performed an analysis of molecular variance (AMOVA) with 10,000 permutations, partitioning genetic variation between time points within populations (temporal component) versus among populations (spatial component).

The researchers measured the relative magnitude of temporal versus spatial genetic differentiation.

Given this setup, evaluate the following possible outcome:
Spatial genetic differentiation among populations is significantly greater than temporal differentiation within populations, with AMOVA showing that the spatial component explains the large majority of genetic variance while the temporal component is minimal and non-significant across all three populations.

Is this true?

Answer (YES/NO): NO